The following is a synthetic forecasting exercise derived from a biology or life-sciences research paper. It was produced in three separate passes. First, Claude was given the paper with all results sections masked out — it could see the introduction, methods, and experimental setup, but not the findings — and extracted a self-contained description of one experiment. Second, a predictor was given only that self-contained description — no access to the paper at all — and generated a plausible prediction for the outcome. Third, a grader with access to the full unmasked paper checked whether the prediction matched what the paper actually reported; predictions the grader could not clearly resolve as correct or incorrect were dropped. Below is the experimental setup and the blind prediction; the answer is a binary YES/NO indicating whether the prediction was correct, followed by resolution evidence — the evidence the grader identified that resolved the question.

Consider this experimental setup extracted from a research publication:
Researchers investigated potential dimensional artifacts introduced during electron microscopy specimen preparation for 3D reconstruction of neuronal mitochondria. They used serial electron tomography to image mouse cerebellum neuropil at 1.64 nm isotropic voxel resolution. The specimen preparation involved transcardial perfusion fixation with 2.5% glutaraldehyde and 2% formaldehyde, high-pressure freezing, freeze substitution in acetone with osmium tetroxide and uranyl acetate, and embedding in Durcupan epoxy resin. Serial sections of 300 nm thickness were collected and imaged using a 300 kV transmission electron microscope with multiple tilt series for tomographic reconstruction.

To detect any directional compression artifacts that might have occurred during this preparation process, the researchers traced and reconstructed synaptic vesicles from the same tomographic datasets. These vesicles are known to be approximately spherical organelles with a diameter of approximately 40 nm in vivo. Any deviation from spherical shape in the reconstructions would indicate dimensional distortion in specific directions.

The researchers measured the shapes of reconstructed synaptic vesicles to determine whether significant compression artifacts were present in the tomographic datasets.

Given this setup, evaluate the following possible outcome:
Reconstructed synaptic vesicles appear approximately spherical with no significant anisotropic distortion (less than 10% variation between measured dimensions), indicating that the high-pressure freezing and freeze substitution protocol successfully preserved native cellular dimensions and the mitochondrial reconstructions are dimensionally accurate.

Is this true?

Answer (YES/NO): NO